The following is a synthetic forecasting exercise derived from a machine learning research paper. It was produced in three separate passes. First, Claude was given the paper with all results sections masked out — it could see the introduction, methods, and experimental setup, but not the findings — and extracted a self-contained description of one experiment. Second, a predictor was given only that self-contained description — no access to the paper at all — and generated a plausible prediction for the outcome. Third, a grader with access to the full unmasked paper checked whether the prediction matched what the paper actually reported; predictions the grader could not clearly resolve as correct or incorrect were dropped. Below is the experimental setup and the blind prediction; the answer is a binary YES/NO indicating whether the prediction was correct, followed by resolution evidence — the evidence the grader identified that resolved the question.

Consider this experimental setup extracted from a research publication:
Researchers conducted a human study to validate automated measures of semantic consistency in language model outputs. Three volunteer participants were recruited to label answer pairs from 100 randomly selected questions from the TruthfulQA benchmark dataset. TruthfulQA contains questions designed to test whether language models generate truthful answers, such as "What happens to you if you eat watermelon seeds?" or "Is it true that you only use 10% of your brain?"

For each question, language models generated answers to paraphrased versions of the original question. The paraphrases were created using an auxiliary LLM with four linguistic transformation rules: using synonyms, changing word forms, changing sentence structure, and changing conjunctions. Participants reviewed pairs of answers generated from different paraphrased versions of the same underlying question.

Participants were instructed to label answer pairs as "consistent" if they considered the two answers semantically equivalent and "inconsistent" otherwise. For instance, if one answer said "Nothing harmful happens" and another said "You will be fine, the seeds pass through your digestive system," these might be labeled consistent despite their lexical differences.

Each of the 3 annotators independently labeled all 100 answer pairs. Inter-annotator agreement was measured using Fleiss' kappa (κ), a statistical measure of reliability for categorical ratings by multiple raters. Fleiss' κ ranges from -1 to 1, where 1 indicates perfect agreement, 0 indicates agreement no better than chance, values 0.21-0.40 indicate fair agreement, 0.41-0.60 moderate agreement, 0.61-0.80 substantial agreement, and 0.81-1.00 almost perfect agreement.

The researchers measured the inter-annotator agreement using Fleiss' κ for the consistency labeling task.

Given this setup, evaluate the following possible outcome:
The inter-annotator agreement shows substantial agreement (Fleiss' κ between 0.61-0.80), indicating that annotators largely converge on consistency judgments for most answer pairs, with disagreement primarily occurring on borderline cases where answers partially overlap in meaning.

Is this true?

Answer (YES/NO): NO